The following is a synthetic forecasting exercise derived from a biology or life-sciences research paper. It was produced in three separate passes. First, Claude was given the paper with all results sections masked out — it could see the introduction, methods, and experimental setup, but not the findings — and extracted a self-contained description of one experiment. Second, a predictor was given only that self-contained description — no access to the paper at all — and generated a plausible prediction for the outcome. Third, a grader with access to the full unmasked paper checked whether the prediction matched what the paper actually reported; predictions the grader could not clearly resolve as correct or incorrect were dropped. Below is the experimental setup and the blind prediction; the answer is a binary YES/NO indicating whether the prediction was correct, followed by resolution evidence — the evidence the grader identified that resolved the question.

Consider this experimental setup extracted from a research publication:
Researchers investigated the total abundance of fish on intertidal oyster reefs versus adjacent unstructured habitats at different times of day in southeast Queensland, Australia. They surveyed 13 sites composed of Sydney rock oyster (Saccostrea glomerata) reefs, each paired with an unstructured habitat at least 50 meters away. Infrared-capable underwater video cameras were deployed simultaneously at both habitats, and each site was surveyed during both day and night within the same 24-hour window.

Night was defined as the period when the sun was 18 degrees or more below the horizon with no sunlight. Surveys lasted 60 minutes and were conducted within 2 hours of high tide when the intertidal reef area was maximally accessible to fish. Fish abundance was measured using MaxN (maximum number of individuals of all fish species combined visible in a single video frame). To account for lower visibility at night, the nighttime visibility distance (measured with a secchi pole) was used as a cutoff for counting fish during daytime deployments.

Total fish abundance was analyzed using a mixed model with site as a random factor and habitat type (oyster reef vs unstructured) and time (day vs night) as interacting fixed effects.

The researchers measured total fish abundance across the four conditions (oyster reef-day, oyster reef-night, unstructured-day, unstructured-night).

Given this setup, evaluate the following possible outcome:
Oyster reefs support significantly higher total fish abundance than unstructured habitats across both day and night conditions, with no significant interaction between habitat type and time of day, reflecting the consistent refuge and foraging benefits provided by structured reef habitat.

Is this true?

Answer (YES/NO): NO